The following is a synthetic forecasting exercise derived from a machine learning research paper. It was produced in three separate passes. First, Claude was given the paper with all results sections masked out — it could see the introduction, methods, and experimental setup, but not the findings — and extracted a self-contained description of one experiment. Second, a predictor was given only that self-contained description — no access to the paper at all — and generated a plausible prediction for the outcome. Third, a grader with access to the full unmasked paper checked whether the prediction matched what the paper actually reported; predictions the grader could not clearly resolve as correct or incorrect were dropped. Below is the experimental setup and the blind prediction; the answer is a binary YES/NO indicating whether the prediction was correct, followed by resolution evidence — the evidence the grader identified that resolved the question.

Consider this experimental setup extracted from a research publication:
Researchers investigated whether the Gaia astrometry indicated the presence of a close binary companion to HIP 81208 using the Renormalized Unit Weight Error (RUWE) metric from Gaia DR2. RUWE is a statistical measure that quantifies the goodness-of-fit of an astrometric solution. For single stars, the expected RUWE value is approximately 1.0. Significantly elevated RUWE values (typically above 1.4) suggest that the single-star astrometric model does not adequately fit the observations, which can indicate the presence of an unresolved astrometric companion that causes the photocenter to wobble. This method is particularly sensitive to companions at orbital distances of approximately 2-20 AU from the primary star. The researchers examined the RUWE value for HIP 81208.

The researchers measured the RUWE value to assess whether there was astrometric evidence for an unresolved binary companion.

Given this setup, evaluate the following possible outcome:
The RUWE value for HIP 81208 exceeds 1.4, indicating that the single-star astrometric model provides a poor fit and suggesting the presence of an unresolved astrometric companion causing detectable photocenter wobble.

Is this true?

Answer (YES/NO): NO